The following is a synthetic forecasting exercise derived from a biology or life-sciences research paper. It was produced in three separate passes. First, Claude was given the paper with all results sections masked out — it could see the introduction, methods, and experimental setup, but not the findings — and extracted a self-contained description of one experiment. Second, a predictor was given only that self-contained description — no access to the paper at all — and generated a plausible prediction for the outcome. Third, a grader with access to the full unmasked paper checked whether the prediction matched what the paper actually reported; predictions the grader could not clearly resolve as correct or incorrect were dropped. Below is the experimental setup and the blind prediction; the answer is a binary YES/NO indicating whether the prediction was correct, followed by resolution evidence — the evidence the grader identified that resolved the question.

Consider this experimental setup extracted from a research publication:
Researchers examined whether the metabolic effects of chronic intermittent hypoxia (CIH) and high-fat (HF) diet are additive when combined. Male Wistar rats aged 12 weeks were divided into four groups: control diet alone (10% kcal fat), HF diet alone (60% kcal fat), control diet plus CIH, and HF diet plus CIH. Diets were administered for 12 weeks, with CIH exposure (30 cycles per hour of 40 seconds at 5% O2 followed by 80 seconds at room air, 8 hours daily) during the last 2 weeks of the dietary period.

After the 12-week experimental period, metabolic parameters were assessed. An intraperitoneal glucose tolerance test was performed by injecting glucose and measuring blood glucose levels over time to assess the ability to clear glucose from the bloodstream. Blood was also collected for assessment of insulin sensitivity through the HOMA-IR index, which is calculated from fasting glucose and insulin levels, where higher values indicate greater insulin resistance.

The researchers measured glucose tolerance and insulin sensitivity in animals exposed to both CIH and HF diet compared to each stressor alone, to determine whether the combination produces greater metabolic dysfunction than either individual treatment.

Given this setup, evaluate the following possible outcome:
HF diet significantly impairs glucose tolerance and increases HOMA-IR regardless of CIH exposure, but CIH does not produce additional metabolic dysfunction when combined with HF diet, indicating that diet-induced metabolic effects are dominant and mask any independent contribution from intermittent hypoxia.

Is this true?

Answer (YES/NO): YES